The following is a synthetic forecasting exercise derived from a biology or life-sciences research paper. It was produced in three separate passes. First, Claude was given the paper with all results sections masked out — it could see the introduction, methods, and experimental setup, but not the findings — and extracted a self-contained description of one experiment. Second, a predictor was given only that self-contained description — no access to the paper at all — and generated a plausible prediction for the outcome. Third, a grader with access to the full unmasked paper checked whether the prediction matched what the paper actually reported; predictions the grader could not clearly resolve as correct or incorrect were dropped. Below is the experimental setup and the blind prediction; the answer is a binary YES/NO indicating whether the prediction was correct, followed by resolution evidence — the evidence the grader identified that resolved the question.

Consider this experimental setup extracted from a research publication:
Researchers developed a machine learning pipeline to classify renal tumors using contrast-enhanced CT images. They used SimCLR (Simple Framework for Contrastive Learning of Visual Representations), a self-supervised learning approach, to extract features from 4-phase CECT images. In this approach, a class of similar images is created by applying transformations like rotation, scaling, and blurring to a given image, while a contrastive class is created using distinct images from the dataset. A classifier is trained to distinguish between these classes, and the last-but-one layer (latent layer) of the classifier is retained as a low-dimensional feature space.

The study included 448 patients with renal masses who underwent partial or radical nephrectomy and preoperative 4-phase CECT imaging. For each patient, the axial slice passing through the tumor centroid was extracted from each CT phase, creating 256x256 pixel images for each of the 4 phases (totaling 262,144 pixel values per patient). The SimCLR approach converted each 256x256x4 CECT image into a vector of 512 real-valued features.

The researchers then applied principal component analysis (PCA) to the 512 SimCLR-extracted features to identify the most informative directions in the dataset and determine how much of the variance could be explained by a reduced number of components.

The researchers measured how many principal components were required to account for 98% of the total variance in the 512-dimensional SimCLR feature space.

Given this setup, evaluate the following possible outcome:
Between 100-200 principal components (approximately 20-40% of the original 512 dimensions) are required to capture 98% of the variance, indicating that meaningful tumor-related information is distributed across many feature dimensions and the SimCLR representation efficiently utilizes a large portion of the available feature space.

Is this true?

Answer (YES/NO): NO